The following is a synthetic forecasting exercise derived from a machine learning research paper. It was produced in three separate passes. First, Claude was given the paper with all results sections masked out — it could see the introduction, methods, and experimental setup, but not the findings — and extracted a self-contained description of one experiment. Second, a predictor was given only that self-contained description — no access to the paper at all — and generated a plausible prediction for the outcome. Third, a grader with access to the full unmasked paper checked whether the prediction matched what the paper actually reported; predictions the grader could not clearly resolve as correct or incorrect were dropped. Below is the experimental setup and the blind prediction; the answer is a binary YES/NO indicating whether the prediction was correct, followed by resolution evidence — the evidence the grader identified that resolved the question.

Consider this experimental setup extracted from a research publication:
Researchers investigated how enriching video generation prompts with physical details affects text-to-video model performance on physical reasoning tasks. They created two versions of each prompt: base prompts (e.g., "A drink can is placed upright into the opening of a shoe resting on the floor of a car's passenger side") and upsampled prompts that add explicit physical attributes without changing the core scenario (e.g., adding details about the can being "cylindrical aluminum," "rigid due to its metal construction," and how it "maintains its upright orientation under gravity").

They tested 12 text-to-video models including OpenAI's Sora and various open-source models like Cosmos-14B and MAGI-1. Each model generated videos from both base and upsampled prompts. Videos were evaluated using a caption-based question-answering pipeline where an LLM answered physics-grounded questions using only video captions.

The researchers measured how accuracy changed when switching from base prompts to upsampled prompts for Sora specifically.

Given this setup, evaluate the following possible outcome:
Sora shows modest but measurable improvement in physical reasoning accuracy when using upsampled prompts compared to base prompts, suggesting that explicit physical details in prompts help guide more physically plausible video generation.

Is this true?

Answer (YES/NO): NO